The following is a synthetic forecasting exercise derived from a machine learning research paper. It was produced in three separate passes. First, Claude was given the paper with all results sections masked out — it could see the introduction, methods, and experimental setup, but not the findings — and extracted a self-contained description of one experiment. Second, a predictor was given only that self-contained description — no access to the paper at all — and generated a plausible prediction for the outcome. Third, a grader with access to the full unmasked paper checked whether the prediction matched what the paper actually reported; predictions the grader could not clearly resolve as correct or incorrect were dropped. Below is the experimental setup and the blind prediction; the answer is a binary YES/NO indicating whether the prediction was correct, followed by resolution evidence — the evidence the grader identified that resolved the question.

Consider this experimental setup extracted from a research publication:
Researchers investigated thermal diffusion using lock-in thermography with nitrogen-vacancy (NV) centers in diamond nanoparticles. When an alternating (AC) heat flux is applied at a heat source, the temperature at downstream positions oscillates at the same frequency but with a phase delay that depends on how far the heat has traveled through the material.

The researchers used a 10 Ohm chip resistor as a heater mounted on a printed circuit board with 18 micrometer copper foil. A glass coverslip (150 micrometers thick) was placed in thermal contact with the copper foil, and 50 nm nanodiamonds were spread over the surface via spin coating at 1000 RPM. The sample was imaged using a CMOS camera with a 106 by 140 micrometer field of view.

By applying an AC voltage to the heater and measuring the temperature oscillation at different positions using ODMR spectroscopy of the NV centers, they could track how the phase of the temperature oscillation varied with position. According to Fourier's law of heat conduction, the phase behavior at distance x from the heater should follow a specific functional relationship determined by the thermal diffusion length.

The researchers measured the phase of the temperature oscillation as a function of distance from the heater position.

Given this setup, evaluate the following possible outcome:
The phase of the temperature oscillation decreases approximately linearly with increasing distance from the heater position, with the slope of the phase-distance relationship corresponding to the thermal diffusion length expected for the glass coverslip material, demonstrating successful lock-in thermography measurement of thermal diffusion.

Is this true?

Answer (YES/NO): NO